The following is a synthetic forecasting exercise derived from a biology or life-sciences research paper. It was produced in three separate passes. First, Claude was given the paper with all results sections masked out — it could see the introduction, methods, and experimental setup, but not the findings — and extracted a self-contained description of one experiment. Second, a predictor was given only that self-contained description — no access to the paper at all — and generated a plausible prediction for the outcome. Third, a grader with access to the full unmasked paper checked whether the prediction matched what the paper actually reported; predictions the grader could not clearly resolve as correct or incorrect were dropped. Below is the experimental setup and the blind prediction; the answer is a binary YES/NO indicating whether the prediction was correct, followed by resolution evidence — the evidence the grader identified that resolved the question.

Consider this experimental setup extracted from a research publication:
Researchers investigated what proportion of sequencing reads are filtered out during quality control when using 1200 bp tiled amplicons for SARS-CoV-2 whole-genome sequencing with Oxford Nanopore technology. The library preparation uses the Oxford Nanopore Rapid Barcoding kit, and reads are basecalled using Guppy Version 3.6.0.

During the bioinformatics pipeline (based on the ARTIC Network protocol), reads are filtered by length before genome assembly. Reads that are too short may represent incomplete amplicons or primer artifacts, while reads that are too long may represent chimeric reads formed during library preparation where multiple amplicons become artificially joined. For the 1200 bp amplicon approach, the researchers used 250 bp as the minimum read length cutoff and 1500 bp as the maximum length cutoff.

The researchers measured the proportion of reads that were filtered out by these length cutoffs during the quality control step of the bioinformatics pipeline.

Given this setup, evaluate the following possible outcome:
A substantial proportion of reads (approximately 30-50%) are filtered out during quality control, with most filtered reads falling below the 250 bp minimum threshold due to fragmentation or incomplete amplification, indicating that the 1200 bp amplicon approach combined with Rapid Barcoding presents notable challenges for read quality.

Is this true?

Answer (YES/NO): NO